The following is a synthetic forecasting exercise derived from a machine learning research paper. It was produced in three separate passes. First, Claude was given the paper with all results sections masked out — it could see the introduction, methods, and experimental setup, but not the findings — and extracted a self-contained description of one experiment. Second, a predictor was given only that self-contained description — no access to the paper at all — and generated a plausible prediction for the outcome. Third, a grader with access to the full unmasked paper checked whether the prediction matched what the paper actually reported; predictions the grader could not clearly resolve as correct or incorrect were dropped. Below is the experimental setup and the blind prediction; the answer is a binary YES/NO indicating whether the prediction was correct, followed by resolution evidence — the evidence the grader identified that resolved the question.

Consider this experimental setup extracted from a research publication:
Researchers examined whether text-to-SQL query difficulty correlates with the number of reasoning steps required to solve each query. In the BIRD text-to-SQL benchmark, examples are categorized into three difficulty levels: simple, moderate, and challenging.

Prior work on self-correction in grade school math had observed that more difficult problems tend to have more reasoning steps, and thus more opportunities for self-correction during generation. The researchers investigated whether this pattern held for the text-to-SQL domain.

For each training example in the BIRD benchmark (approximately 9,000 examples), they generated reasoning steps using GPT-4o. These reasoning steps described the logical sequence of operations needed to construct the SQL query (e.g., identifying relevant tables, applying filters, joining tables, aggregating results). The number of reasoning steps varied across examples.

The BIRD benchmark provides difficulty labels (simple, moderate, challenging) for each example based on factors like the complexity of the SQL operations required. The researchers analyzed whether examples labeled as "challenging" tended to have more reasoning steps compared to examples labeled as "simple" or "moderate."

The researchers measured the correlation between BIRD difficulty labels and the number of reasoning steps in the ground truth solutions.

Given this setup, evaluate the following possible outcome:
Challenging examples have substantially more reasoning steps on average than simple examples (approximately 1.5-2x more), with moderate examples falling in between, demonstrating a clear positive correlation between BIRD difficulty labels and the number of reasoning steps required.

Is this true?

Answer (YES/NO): NO